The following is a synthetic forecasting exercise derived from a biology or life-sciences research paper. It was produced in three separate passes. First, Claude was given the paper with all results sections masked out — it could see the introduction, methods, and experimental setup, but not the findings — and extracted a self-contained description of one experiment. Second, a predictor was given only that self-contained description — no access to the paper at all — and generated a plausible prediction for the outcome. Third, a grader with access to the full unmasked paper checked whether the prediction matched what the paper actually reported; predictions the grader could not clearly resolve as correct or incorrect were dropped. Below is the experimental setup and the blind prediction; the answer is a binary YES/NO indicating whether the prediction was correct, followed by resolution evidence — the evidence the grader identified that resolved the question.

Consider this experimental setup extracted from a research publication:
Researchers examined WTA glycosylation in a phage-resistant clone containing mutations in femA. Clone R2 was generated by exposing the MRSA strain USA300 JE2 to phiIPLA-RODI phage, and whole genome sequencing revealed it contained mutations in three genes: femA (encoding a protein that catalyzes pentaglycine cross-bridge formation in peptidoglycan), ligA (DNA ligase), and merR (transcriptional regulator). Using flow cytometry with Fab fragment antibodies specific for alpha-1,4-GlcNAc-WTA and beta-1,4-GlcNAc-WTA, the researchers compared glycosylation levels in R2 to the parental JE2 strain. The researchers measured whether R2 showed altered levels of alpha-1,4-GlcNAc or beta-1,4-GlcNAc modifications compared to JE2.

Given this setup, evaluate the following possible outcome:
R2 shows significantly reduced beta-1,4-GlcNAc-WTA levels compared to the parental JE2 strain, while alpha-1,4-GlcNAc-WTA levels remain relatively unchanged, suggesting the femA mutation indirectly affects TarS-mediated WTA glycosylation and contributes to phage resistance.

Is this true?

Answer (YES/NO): NO